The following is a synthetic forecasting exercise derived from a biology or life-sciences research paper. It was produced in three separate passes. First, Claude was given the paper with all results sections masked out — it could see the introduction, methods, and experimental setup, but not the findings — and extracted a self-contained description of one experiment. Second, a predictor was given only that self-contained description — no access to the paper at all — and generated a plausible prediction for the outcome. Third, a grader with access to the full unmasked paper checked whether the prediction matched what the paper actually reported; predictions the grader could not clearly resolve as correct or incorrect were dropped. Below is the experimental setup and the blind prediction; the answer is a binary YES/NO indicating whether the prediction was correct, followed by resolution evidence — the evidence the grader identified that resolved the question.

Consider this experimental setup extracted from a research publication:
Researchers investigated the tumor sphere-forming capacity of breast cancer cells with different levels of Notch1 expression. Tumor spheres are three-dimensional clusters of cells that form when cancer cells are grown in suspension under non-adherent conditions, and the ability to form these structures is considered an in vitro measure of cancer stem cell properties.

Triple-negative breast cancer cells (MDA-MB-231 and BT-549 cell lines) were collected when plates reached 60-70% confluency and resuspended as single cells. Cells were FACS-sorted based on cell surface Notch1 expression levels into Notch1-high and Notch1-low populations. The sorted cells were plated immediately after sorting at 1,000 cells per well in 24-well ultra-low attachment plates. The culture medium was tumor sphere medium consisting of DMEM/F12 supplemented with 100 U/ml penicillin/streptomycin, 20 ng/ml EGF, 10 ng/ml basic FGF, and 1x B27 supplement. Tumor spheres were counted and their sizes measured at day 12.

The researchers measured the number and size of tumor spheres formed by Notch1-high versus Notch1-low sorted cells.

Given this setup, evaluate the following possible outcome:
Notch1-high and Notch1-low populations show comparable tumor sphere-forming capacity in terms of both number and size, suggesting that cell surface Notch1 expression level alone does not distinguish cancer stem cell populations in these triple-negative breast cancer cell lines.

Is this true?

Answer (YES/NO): NO